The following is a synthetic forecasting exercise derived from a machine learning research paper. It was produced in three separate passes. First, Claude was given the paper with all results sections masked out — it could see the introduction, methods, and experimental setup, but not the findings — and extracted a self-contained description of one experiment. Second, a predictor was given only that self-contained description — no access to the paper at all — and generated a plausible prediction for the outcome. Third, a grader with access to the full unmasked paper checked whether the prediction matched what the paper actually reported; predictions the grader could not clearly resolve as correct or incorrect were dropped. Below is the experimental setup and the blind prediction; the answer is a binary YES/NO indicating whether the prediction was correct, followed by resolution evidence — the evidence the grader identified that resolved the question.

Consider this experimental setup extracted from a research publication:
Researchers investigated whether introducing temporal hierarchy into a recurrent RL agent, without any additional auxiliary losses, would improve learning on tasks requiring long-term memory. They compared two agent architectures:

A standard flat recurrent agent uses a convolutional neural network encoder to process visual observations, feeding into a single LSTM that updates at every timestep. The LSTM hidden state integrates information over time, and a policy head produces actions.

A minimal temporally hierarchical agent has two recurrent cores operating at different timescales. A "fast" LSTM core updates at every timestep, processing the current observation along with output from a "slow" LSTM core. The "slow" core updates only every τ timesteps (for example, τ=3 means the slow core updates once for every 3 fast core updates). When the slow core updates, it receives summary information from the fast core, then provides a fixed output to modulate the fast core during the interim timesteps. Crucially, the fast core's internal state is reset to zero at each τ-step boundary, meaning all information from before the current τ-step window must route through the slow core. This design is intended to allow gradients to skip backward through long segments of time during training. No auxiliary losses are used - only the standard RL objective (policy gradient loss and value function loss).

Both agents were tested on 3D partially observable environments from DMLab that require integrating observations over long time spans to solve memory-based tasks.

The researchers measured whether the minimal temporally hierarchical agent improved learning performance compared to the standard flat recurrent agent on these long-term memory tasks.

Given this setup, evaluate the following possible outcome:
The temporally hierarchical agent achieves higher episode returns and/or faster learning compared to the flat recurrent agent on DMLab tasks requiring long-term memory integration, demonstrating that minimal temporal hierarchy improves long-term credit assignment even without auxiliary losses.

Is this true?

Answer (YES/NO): NO